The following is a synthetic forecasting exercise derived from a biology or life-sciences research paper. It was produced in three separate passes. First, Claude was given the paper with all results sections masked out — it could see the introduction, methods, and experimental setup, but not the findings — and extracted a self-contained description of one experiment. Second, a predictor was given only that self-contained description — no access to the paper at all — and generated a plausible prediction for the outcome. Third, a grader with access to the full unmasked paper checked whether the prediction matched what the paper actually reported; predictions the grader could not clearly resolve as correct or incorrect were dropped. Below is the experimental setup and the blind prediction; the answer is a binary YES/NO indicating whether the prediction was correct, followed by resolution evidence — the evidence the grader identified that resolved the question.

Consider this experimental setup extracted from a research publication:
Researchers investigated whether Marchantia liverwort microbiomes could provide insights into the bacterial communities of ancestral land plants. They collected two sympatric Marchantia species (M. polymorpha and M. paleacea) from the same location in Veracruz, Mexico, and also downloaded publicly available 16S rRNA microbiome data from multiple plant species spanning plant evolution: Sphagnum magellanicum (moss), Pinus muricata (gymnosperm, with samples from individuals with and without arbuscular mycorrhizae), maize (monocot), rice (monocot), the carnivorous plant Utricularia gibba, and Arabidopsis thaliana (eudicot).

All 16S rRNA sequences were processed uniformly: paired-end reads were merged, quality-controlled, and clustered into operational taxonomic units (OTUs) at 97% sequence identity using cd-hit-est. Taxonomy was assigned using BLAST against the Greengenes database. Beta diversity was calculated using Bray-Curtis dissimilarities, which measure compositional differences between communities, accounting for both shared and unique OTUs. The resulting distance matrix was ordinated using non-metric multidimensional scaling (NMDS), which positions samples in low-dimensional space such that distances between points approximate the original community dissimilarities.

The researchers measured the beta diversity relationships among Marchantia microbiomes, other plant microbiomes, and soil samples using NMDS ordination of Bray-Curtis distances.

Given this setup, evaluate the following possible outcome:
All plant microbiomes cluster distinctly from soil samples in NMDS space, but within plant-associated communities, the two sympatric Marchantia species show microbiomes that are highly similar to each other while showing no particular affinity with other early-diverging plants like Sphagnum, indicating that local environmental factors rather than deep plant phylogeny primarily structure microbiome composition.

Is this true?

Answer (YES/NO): NO